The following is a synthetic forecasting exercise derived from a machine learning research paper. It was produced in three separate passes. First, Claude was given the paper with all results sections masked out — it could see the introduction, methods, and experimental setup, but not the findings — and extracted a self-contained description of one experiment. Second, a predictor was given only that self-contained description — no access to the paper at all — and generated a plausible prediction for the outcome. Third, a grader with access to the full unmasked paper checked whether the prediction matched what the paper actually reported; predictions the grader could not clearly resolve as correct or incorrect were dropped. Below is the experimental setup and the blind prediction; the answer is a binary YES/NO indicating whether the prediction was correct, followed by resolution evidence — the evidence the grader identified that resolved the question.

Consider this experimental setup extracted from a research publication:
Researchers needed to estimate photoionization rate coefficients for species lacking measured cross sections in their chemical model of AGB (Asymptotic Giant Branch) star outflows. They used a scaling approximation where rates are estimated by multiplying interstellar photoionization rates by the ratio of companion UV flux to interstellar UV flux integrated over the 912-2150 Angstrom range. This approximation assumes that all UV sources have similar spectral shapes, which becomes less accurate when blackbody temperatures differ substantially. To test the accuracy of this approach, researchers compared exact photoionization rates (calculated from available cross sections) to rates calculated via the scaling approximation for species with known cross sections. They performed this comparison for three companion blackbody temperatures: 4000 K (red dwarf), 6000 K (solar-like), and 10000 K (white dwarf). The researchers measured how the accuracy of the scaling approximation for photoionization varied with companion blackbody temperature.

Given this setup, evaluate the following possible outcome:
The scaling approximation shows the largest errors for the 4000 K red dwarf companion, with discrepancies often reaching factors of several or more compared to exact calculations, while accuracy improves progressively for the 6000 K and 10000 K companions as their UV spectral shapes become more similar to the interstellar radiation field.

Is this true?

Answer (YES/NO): YES